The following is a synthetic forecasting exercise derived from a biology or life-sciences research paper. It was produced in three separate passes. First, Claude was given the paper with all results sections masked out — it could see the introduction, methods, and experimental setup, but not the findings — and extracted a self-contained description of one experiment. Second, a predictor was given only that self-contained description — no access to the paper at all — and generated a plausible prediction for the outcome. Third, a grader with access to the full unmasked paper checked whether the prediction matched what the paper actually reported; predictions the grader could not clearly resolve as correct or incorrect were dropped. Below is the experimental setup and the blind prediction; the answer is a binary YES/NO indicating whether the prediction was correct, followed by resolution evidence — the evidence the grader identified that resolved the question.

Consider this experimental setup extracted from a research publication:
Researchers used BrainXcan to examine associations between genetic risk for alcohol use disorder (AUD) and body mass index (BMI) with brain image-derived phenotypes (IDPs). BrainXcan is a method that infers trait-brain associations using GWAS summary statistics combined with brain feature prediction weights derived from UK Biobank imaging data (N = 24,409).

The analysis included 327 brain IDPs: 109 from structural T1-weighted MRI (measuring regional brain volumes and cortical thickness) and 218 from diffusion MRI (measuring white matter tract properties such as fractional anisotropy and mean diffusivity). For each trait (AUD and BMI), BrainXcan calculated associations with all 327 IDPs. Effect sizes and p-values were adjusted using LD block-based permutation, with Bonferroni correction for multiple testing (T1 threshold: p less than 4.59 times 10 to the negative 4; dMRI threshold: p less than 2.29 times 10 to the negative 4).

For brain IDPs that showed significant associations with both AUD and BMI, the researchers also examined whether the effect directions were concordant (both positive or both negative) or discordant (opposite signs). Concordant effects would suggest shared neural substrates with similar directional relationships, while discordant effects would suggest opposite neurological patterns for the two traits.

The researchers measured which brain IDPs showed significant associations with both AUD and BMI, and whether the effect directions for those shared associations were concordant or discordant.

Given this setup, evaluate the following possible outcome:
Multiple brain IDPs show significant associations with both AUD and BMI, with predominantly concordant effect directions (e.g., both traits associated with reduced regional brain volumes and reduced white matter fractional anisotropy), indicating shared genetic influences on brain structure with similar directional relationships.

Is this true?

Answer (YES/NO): NO